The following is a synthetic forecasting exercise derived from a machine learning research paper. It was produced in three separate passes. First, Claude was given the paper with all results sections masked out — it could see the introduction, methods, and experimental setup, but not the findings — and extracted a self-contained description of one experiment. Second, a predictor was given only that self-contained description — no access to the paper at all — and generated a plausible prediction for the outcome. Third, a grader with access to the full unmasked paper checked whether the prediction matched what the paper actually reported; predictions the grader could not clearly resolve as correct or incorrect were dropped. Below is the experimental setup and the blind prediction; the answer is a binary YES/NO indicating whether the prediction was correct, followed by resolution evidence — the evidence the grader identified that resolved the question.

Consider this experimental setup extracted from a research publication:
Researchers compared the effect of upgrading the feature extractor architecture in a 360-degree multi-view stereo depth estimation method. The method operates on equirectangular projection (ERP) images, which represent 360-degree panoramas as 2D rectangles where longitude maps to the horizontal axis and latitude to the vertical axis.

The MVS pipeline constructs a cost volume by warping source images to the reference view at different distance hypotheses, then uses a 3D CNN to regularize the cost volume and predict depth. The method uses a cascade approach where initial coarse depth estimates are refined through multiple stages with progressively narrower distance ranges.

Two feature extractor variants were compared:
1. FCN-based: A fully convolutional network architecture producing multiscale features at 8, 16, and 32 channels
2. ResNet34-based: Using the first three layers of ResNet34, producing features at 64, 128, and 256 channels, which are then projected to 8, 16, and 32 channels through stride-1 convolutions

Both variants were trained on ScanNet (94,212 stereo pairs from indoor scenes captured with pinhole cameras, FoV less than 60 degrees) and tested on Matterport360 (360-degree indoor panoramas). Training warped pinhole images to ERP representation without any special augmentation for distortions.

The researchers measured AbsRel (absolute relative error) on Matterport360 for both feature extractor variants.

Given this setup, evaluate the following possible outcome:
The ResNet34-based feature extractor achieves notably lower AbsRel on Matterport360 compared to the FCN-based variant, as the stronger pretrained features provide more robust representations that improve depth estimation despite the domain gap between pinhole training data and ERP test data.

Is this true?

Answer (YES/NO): YES